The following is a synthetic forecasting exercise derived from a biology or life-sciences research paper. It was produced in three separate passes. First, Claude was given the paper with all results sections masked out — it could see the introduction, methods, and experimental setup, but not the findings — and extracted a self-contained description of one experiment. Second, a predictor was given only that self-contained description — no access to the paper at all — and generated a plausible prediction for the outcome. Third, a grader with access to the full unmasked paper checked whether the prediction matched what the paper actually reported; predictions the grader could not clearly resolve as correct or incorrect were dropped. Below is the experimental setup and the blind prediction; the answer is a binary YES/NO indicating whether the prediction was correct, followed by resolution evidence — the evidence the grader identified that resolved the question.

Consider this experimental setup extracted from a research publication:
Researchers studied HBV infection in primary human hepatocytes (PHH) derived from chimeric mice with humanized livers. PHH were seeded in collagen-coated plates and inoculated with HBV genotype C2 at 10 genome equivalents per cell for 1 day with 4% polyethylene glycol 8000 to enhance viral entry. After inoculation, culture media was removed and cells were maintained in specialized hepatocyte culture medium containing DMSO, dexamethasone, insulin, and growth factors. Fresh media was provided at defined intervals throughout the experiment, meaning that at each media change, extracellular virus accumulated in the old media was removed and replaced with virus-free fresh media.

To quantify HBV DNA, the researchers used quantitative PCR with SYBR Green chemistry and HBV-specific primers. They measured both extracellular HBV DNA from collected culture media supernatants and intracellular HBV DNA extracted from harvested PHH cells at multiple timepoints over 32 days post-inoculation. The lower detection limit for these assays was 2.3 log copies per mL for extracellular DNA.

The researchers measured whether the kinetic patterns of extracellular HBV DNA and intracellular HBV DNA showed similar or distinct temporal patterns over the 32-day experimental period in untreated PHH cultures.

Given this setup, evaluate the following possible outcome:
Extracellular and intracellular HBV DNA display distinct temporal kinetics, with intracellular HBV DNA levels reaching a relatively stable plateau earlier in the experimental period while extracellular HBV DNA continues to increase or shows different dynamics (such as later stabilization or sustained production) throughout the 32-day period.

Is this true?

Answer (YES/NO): NO